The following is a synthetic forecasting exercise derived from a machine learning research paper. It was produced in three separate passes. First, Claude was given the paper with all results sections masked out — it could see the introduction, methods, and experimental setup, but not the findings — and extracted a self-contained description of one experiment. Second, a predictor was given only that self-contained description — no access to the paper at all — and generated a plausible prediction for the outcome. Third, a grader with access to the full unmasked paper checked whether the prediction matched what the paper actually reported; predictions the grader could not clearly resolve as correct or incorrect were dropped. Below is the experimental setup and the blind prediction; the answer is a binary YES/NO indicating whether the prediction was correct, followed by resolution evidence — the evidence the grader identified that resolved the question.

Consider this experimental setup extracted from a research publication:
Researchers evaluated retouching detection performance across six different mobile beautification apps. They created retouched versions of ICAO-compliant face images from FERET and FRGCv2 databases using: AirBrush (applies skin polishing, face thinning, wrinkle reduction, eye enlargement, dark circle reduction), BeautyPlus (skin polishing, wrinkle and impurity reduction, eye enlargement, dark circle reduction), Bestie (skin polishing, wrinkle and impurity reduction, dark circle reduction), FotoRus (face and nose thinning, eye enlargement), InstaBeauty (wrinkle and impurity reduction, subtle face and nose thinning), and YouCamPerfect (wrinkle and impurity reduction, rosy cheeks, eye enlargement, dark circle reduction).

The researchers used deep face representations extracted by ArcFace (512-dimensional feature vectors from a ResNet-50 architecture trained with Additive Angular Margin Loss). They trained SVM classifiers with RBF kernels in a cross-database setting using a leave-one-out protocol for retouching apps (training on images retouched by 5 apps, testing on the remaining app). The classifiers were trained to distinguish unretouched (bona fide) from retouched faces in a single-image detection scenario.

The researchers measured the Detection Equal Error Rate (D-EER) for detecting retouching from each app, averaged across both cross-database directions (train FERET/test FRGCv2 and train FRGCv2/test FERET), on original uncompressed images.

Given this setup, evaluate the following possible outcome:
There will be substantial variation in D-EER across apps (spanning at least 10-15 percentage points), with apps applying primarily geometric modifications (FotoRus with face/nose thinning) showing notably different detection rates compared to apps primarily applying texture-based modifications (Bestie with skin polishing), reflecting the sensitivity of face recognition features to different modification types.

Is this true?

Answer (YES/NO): YES